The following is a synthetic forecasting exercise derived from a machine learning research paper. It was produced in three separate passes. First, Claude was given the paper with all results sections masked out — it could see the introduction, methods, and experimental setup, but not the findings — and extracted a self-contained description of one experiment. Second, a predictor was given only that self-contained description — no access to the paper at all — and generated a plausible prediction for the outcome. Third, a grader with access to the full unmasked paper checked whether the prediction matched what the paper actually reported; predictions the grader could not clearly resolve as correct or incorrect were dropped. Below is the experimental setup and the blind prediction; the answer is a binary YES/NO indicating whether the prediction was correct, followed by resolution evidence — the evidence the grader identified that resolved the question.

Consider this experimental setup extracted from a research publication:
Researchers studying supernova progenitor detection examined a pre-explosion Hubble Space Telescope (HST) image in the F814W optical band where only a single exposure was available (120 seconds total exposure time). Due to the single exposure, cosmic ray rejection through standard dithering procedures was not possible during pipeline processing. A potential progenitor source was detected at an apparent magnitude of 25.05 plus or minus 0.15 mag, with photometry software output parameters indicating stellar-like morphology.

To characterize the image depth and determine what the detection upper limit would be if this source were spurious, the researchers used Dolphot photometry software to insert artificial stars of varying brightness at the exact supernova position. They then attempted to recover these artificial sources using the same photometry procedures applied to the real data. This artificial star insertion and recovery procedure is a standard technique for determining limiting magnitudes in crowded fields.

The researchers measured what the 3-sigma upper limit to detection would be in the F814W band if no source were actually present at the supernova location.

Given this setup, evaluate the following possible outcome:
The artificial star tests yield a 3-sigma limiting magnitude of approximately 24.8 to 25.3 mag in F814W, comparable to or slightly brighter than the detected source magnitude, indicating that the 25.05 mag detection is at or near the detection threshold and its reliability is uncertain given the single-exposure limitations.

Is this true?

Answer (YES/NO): NO